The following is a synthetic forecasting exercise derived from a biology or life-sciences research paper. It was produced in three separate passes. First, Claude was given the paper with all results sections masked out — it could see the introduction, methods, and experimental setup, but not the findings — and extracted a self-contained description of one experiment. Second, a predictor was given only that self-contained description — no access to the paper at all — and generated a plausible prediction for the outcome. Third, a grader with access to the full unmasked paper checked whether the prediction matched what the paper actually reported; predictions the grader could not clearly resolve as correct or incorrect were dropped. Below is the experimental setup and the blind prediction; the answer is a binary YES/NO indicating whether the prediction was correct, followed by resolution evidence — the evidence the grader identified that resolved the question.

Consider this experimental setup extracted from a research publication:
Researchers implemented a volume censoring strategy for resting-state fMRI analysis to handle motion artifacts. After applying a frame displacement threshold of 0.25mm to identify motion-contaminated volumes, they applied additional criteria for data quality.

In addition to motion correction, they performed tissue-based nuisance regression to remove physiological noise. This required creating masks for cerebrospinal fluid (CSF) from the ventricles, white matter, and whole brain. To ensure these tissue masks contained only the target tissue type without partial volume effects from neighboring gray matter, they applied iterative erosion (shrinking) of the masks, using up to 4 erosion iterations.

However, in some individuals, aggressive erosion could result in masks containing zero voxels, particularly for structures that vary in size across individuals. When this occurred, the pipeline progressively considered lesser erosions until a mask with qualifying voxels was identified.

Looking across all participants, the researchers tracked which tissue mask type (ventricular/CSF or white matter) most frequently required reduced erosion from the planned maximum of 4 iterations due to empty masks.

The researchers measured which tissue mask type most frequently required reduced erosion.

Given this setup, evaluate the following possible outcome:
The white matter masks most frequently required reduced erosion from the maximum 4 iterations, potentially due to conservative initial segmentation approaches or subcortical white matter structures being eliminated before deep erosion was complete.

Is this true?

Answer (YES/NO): NO